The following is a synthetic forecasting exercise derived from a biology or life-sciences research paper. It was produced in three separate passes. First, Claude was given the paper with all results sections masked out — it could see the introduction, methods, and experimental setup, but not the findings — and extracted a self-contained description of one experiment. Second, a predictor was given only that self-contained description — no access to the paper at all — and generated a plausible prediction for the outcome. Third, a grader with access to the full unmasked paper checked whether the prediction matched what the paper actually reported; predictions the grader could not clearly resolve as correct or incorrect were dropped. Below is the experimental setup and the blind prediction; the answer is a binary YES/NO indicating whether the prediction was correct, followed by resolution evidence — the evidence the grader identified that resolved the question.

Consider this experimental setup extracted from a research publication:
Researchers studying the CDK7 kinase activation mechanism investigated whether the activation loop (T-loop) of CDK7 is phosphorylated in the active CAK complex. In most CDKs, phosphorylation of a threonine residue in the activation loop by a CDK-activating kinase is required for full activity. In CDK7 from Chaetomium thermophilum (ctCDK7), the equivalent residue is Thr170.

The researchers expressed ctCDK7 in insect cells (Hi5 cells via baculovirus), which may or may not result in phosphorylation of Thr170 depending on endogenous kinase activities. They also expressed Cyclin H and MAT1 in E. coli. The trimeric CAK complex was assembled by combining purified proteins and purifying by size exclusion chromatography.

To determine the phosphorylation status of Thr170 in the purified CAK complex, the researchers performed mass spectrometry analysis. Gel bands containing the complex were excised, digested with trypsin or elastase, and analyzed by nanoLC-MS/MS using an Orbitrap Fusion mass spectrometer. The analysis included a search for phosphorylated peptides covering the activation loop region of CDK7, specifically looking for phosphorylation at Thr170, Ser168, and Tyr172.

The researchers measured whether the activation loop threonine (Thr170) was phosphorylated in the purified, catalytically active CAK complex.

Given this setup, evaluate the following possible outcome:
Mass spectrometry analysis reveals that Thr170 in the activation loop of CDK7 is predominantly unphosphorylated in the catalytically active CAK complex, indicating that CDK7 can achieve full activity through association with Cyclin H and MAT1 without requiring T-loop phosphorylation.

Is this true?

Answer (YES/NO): YES